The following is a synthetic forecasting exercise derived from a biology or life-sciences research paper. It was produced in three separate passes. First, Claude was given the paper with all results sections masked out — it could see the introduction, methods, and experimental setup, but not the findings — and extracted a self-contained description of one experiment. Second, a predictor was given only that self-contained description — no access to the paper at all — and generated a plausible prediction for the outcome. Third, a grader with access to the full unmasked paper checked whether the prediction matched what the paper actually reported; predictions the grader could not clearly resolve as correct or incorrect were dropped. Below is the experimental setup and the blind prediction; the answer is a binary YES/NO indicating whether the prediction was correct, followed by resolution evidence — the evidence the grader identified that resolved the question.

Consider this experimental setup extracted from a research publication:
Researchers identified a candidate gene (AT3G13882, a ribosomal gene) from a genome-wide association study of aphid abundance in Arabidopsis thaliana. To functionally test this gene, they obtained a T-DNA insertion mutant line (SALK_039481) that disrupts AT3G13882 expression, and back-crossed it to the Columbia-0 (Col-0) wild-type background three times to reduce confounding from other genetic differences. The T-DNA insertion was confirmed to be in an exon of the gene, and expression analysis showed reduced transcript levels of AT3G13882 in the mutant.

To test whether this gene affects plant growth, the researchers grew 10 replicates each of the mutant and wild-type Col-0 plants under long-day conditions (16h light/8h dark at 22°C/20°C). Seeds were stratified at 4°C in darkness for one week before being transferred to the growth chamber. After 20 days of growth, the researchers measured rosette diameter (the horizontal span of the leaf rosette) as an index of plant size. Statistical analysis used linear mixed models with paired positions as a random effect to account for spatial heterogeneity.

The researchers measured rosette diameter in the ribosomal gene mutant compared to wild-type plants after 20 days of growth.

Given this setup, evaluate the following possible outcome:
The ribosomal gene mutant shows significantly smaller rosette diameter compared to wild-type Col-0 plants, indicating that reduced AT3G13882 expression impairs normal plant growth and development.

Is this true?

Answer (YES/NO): YES